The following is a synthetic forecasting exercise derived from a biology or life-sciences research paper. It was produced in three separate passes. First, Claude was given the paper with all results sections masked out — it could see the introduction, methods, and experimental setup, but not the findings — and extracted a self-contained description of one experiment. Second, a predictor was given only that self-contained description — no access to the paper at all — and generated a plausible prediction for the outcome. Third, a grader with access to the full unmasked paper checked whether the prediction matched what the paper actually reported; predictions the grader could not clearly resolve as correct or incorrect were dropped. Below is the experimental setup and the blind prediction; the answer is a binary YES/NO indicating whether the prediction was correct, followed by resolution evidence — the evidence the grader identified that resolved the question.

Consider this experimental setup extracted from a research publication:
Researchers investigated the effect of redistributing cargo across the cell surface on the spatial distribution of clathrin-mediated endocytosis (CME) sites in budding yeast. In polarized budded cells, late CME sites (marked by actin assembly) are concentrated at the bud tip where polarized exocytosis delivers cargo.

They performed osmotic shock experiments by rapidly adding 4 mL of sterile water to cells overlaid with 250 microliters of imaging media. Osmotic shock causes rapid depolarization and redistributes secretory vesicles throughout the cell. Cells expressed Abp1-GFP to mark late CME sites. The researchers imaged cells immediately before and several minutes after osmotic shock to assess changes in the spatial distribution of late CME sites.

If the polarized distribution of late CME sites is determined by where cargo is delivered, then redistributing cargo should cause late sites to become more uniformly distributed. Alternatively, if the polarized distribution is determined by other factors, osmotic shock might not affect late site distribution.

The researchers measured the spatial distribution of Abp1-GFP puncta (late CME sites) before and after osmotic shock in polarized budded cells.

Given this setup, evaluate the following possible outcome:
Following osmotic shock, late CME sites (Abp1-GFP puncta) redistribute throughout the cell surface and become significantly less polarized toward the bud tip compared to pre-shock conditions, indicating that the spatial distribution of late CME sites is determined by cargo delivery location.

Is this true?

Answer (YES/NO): YES